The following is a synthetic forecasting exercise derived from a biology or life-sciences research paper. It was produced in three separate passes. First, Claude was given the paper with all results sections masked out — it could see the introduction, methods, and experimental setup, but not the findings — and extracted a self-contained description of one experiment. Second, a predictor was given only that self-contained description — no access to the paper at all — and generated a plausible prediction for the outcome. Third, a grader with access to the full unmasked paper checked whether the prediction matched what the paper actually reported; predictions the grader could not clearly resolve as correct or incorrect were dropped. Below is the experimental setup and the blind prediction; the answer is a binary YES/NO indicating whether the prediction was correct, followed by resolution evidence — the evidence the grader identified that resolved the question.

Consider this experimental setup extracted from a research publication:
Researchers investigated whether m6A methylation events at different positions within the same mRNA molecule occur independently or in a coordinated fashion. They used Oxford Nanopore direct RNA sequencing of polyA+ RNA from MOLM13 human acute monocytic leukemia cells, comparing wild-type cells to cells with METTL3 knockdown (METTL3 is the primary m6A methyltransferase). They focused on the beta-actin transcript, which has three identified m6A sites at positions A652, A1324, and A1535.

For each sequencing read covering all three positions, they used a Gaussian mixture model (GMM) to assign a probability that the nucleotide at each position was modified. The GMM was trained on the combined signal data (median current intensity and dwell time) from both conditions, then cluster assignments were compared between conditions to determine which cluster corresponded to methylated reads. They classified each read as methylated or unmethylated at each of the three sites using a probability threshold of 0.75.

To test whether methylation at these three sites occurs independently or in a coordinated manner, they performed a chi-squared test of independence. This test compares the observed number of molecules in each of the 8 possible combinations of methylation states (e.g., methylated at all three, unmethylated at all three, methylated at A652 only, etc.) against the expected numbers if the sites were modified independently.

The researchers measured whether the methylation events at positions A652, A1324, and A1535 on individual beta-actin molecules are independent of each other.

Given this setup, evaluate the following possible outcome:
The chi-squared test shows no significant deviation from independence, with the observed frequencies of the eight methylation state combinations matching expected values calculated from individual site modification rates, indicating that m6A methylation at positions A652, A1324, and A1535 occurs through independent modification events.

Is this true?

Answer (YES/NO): YES